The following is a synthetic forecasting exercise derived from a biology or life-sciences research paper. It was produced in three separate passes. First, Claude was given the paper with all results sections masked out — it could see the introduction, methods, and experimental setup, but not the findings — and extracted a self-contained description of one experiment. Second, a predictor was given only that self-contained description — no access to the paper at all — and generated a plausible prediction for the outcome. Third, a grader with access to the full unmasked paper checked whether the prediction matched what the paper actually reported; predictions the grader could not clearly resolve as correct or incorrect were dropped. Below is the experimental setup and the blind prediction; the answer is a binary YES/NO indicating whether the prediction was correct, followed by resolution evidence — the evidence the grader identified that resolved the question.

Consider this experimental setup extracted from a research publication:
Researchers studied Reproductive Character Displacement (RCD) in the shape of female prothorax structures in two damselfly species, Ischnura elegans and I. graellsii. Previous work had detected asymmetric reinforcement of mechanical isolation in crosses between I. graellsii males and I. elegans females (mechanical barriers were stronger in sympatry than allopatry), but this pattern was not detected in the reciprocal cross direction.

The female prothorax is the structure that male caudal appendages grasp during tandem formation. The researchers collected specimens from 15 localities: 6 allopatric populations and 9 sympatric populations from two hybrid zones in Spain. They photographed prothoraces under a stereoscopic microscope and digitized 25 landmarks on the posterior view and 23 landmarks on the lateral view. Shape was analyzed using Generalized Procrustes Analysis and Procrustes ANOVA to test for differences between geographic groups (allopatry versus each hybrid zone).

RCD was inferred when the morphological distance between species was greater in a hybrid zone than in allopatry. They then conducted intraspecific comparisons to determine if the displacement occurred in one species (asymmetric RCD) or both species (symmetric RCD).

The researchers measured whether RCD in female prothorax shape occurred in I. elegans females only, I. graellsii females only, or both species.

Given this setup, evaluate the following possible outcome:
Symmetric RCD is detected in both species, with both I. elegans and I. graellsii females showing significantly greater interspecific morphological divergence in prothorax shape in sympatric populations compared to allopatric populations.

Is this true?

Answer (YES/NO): NO